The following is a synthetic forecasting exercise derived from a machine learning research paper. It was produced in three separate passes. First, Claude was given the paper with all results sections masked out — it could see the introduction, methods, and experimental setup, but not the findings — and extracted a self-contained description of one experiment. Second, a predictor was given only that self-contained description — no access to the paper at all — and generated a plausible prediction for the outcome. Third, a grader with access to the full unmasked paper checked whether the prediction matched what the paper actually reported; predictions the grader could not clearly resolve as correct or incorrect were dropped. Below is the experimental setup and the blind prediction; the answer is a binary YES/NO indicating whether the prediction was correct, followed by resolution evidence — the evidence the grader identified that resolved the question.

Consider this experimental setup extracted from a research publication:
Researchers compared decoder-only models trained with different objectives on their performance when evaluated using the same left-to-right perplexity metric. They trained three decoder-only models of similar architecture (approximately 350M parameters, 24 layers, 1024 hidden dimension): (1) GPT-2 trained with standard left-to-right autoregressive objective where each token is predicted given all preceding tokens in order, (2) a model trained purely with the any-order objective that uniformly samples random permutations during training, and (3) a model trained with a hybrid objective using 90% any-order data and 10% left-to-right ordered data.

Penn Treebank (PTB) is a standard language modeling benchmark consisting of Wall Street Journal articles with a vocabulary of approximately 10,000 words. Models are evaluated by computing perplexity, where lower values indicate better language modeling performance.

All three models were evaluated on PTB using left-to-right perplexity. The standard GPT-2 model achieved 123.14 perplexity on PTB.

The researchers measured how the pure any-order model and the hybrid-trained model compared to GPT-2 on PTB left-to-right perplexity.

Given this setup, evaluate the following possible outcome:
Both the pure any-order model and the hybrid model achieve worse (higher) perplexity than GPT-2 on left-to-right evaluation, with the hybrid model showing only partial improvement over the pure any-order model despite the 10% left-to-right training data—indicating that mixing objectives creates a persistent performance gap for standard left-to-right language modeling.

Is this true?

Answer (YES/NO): NO